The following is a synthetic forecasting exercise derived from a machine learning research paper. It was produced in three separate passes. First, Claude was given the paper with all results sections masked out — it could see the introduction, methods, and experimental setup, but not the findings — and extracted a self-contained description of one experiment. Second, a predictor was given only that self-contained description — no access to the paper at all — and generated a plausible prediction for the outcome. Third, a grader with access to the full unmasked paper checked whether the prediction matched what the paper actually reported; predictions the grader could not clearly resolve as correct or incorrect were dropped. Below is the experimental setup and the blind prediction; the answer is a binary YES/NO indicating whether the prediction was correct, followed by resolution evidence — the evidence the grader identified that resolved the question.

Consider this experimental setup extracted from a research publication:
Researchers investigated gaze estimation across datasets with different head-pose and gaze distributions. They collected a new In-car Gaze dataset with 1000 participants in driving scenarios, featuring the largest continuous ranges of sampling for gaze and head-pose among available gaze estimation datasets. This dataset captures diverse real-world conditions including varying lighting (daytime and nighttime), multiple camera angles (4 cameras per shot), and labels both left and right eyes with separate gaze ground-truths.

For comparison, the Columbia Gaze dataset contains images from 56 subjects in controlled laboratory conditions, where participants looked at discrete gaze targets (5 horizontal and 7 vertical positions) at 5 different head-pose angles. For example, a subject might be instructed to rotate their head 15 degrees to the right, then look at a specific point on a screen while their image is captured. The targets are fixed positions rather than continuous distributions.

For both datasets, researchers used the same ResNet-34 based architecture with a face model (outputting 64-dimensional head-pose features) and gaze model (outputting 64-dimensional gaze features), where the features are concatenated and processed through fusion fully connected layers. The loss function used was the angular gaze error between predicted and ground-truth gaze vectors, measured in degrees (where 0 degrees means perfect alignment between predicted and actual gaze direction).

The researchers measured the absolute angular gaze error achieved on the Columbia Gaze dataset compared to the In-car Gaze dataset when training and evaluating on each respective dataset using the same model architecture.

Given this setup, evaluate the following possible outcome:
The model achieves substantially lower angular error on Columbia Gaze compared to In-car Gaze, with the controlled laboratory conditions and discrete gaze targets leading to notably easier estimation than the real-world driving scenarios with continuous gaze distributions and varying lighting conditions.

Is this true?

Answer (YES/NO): YES